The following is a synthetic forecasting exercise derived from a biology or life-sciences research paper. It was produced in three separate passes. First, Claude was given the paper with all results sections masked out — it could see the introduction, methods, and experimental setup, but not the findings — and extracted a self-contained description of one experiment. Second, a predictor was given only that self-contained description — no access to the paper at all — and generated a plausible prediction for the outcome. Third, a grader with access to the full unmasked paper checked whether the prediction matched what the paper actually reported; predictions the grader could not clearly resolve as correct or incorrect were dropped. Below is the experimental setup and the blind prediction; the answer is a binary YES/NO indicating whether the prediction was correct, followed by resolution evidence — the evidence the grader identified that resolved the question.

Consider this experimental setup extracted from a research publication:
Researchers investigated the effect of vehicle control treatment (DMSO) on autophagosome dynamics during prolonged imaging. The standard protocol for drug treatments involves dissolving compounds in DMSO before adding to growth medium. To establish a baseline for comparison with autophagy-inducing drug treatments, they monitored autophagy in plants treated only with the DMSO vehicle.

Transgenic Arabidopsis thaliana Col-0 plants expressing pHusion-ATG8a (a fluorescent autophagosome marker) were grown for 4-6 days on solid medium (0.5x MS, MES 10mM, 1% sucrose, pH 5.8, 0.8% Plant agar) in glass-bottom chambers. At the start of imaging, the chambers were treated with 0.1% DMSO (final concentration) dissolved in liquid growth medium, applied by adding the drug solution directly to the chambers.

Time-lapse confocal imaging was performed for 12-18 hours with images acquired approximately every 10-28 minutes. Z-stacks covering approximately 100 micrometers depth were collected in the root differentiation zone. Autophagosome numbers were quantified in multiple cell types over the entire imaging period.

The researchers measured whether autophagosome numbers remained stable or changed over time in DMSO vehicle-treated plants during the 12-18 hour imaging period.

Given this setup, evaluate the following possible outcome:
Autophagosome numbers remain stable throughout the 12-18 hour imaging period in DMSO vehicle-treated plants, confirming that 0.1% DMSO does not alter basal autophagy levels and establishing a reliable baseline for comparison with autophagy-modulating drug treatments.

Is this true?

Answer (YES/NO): YES